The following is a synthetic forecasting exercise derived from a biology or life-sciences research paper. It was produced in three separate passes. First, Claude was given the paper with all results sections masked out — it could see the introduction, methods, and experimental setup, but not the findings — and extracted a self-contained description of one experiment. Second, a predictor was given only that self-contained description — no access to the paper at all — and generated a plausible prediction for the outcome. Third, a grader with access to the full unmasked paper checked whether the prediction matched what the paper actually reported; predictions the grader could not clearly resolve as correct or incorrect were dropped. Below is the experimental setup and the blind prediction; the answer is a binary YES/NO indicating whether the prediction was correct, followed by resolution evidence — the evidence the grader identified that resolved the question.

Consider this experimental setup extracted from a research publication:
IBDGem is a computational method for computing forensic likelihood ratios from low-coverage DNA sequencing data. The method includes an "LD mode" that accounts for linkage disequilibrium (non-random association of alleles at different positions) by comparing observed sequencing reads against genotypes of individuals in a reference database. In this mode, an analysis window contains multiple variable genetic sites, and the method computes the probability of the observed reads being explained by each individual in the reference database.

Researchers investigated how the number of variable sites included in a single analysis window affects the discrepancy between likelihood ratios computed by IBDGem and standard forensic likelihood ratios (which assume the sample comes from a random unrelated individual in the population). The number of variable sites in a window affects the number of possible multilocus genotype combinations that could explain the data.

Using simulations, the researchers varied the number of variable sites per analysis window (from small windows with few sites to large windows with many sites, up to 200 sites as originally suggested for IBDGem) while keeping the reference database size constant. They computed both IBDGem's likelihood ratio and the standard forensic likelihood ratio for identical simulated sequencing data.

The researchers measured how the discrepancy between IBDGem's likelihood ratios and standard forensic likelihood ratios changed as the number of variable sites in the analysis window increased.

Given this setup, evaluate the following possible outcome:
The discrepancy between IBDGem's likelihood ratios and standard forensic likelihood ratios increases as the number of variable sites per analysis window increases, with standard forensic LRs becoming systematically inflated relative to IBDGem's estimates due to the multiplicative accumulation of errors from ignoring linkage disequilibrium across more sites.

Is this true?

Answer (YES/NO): NO